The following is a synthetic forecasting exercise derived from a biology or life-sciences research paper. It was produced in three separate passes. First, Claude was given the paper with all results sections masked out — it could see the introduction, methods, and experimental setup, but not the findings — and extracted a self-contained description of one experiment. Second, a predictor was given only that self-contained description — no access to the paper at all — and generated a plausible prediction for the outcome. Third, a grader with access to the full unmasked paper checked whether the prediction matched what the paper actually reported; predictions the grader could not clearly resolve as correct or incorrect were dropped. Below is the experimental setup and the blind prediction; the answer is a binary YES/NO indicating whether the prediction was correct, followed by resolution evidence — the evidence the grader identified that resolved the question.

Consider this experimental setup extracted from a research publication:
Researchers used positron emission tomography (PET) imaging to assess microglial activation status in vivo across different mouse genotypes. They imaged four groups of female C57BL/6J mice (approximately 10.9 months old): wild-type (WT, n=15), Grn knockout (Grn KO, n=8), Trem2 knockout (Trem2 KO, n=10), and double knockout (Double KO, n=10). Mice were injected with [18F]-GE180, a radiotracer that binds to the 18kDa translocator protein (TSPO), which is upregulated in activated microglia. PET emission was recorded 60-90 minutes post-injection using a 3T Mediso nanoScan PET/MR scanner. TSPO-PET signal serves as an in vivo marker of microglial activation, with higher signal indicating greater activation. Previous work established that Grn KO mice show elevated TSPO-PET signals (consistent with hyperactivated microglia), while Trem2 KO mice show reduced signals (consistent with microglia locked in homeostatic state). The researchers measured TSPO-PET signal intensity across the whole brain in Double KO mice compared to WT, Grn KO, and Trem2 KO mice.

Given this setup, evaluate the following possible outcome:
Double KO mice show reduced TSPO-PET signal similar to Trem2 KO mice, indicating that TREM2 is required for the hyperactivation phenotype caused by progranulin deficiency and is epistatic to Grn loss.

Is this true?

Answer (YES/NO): NO